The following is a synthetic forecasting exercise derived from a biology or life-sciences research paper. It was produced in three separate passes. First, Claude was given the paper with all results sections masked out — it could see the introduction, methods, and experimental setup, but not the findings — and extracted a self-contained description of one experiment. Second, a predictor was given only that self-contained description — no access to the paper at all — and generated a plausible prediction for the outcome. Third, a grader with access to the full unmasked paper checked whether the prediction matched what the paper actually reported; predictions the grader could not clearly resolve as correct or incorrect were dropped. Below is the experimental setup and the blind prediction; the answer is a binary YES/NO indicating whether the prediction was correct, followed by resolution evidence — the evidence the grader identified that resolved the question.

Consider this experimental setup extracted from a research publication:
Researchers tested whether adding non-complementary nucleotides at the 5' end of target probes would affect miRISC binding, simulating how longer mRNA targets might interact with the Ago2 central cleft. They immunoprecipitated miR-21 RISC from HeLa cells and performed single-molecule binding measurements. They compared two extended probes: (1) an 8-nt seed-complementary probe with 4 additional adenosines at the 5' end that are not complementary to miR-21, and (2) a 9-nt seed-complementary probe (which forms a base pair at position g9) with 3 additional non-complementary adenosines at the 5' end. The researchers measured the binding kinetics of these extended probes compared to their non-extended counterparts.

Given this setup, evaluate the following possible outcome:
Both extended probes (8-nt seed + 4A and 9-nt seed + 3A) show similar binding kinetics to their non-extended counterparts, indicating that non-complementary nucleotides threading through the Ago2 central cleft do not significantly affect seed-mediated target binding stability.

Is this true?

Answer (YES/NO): NO